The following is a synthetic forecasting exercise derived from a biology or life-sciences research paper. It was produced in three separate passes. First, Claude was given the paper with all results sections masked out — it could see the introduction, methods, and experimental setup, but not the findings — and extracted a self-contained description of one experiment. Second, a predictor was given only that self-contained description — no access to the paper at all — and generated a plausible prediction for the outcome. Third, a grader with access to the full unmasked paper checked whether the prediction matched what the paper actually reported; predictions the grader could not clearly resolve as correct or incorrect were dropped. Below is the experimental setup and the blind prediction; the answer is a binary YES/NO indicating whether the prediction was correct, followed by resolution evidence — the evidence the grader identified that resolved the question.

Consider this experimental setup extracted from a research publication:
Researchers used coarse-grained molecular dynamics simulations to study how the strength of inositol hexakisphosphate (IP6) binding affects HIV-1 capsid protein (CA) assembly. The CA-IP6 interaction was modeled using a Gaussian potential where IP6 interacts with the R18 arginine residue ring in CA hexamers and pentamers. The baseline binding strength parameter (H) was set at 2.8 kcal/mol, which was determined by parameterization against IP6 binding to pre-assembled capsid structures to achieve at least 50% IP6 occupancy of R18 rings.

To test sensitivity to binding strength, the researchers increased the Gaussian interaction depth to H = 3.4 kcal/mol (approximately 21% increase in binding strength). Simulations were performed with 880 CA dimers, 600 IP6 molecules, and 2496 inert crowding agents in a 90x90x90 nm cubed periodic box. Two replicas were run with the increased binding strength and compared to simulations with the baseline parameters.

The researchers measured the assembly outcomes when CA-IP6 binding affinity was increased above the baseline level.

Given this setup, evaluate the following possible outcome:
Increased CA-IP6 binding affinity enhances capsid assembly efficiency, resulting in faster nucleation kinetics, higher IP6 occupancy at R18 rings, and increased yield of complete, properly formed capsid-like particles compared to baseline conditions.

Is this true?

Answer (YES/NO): NO